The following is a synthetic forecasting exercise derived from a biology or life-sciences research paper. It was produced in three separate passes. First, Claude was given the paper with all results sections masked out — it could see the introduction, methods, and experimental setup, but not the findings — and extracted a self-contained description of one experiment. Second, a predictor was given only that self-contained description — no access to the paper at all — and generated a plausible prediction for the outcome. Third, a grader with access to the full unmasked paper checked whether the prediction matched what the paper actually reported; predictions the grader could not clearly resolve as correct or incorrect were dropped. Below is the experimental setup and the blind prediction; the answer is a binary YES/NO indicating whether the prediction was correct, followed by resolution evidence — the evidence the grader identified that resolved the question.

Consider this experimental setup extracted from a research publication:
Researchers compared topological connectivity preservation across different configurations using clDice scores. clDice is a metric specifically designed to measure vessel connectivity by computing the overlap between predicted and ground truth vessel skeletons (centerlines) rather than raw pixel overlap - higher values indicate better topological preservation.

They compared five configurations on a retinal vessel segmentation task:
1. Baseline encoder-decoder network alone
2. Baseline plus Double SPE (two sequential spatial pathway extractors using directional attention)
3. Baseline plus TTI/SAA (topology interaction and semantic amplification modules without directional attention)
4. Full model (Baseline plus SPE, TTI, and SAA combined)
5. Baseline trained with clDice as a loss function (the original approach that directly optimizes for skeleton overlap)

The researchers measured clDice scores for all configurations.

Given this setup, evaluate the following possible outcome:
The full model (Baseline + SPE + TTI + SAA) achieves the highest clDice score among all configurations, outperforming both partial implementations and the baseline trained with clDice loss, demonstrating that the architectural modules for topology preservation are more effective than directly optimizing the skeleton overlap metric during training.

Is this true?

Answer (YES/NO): YES